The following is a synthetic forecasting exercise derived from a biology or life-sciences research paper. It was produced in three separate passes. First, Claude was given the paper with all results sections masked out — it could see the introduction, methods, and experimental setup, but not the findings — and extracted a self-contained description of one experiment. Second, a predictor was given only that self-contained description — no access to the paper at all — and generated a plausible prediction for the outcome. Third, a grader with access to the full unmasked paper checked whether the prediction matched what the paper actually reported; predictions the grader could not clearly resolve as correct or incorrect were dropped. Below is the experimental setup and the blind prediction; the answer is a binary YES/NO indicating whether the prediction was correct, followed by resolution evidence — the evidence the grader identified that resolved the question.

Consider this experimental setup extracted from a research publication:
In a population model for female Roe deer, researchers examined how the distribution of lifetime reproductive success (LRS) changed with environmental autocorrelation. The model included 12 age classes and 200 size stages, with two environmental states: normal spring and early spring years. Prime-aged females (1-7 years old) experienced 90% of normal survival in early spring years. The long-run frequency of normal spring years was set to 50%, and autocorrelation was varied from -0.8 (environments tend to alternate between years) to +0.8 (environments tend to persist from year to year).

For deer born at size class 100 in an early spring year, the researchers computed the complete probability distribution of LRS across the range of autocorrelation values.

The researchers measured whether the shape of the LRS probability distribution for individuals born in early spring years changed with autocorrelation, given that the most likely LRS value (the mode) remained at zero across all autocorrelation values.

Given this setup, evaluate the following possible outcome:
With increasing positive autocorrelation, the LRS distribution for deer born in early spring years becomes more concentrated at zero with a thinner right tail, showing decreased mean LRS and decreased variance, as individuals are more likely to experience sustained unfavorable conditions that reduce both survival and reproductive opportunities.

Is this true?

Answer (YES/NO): NO